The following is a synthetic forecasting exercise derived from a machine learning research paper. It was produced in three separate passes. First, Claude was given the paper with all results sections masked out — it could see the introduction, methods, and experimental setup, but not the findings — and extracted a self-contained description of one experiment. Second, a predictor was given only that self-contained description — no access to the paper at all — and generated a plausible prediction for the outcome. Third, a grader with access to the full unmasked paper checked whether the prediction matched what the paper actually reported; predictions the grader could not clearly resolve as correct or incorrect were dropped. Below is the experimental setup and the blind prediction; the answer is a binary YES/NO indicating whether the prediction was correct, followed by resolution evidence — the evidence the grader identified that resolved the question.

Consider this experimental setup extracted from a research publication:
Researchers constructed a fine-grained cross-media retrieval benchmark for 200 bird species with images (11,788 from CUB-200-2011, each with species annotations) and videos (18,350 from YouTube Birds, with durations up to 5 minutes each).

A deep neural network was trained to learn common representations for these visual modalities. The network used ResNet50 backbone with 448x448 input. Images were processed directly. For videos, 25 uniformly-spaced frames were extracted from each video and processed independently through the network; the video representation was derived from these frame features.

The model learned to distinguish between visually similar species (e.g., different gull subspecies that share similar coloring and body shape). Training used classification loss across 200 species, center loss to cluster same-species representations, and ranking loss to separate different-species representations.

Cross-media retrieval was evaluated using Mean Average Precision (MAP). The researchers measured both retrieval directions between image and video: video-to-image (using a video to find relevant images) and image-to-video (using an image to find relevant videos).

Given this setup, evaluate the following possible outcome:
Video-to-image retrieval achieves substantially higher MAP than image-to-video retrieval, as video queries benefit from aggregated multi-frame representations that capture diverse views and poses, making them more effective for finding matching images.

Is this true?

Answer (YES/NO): NO